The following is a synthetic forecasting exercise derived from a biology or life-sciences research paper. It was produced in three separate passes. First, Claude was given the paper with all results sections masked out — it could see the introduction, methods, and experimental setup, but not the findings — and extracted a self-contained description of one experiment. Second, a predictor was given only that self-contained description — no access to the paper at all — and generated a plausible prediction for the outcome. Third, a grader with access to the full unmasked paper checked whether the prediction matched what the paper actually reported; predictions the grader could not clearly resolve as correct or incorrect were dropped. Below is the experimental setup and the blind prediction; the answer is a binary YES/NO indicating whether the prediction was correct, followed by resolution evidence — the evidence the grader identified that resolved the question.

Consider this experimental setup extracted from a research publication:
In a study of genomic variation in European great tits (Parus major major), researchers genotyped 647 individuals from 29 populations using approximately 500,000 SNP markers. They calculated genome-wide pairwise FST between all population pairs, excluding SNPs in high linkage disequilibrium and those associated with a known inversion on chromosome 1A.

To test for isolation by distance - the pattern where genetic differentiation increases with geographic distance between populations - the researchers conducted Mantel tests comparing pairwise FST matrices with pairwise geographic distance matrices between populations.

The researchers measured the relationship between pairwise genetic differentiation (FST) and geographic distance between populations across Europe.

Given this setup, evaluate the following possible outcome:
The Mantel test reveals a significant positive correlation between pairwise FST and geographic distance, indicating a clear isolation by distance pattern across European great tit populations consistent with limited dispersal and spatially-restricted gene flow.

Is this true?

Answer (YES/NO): NO